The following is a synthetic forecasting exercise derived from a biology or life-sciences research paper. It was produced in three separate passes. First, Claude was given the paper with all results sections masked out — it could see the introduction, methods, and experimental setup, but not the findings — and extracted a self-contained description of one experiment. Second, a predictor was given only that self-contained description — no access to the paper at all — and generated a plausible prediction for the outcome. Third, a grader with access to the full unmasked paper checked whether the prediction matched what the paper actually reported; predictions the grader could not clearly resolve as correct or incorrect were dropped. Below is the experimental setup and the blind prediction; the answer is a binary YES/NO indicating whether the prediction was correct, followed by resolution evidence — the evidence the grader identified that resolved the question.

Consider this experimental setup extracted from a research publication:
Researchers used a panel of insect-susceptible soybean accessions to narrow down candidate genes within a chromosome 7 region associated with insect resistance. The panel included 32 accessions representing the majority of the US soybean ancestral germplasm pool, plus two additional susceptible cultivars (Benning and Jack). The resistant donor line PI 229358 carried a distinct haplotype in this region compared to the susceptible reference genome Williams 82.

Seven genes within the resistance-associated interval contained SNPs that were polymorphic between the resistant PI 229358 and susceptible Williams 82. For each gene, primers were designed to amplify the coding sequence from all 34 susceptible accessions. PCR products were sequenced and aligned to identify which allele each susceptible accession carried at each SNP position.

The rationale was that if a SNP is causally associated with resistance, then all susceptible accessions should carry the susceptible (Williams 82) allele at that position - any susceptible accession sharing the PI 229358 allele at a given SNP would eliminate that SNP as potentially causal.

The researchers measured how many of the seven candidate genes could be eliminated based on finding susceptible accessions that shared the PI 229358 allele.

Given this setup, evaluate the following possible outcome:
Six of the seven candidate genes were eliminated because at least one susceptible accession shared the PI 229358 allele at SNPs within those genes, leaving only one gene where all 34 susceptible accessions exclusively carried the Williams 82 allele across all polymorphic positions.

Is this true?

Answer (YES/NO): NO